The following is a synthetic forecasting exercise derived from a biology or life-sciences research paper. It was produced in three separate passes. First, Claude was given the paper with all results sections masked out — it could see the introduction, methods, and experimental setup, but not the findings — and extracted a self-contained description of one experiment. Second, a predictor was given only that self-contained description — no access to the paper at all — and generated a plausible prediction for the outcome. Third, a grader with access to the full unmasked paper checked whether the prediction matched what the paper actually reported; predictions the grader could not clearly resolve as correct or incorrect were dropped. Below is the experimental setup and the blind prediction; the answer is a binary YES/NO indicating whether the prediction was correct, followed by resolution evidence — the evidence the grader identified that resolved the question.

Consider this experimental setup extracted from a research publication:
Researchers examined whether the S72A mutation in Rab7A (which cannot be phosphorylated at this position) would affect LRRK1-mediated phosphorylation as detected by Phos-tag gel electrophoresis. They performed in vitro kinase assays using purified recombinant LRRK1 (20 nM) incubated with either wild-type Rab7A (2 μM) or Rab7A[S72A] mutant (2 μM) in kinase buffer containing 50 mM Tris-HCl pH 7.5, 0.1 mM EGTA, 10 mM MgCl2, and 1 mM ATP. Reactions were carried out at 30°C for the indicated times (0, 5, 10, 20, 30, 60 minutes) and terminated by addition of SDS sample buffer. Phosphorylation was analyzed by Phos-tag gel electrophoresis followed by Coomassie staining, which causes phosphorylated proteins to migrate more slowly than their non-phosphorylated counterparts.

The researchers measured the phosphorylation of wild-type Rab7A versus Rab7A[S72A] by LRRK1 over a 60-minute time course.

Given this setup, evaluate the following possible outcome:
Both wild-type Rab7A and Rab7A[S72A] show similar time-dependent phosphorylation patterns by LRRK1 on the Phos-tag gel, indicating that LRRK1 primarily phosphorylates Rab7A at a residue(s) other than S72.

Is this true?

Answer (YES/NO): NO